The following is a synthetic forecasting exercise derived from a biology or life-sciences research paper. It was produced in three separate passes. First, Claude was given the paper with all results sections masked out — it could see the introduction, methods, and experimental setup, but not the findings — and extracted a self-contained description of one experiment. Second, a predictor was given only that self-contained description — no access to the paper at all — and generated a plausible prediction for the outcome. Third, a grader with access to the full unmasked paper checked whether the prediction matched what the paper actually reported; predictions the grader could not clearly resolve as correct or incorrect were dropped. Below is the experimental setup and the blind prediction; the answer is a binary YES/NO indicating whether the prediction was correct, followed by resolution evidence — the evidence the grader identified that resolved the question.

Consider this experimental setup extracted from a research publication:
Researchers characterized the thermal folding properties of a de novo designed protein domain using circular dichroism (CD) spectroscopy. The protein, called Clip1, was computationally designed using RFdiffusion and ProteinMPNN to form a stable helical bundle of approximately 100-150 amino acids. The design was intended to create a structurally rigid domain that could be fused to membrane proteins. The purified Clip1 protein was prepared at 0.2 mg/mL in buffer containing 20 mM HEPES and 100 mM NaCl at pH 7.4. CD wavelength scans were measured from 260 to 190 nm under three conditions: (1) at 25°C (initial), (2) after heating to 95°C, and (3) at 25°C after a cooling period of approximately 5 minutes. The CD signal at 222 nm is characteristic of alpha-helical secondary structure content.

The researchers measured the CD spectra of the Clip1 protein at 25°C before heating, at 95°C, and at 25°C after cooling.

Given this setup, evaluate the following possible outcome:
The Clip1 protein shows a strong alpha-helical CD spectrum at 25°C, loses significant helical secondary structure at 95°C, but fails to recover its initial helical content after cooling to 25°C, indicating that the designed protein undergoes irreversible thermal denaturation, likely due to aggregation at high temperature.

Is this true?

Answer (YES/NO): NO